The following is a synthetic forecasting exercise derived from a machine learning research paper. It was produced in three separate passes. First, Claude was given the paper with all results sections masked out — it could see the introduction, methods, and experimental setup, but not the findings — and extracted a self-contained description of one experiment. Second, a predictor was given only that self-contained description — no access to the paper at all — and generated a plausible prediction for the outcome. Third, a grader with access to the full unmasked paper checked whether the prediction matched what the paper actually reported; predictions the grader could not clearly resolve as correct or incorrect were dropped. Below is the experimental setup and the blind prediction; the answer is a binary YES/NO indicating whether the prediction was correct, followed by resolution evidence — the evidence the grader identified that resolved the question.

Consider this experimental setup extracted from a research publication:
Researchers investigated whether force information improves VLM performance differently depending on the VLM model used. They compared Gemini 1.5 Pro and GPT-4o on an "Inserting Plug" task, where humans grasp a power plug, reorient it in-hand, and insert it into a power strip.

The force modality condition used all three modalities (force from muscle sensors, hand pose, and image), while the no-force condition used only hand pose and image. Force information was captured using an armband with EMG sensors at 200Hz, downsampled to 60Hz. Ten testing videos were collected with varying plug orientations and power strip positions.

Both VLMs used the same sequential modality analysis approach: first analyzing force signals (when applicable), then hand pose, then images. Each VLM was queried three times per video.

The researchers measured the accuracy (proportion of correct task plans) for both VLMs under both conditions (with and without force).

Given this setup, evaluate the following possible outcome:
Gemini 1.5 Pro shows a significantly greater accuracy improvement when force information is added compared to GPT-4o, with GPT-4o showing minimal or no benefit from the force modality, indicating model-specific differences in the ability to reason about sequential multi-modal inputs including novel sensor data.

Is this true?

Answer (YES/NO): NO